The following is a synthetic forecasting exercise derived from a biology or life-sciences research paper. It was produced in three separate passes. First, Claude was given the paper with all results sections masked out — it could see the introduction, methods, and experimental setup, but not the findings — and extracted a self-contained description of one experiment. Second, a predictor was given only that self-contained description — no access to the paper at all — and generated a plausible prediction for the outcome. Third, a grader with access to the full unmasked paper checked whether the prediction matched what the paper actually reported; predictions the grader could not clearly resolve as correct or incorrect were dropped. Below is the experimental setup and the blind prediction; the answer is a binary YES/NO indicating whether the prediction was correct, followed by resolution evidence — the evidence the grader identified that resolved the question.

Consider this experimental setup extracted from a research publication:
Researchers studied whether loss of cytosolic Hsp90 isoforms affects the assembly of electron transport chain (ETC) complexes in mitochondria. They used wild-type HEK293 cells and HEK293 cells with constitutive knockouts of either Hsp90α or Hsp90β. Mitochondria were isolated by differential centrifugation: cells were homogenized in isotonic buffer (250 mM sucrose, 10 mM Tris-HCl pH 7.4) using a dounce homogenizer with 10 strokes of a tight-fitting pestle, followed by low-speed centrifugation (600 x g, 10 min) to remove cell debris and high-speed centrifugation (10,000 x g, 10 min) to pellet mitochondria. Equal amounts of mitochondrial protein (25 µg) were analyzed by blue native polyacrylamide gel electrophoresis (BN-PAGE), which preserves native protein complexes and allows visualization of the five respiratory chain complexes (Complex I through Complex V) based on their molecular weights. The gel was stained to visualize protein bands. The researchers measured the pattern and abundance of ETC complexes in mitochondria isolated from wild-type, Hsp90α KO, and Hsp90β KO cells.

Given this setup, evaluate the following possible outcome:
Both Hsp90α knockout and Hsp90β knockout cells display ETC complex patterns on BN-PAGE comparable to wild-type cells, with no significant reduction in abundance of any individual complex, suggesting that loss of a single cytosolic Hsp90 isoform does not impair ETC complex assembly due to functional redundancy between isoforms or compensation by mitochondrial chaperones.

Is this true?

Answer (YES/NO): NO